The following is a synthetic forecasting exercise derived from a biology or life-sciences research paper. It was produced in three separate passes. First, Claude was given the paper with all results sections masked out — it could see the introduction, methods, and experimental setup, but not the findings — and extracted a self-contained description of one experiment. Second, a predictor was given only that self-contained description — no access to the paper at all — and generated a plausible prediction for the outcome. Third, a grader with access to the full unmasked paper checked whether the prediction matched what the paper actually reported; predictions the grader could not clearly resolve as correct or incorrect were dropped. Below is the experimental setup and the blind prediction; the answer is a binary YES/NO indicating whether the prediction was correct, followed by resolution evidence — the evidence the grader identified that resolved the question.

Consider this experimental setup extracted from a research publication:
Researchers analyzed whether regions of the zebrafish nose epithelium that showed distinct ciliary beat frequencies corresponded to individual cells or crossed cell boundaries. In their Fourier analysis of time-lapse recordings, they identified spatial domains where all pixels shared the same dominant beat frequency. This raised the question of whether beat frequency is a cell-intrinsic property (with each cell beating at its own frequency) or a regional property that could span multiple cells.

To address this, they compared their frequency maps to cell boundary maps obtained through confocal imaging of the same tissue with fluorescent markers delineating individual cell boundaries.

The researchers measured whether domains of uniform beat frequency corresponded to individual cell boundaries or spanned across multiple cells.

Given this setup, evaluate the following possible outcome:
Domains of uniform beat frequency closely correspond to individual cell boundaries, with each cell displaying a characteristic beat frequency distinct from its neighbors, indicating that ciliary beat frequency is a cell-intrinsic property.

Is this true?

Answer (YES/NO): YES